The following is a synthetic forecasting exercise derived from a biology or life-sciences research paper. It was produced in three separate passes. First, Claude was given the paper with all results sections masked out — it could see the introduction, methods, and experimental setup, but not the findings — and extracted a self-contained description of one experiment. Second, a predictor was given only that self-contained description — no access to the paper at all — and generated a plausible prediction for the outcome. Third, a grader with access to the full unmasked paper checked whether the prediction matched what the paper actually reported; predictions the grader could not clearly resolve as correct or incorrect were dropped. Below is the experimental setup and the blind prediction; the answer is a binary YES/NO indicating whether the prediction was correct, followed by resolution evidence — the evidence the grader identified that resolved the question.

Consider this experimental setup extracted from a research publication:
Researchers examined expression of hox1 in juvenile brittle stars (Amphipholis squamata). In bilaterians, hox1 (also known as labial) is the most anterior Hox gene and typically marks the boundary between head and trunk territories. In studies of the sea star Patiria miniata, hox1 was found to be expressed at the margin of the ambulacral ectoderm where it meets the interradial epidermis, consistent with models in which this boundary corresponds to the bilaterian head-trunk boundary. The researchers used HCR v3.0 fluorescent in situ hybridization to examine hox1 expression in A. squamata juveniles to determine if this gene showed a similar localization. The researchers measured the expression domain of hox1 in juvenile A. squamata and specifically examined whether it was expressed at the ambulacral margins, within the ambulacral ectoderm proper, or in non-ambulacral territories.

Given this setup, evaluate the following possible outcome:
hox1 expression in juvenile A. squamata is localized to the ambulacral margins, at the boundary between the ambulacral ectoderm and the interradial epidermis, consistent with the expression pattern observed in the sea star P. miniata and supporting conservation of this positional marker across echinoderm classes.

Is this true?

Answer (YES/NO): NO